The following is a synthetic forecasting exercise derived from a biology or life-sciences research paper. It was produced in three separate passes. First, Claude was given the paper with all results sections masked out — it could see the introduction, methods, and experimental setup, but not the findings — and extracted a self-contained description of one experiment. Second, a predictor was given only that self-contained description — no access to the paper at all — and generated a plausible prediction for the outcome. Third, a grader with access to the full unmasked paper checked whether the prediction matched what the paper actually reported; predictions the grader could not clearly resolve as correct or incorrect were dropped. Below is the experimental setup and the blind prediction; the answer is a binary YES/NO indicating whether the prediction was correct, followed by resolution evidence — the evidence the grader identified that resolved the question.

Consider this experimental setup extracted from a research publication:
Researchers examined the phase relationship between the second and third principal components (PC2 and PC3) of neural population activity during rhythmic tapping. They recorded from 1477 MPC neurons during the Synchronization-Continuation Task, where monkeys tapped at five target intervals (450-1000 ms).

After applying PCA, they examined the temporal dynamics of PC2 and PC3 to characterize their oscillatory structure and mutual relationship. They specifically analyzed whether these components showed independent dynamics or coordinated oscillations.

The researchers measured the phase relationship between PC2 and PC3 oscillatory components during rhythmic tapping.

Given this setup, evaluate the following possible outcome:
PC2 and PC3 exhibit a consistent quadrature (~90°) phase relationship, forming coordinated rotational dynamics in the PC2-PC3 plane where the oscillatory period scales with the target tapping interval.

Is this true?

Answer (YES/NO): YES